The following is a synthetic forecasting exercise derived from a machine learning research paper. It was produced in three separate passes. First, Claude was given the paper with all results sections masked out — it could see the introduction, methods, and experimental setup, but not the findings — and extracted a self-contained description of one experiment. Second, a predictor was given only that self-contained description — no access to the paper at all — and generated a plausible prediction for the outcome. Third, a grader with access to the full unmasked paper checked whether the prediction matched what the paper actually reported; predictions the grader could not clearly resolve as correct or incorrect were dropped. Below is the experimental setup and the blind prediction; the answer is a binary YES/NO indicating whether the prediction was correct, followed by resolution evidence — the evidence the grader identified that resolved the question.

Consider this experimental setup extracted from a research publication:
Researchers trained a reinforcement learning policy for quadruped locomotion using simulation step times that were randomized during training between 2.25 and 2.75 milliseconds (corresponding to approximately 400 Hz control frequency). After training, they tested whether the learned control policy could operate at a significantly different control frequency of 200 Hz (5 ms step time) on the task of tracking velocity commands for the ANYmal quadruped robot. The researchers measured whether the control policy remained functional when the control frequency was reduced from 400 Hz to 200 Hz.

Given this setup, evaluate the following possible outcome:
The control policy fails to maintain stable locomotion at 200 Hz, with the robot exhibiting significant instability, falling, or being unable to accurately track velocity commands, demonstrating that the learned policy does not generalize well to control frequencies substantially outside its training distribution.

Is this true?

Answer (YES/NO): NO